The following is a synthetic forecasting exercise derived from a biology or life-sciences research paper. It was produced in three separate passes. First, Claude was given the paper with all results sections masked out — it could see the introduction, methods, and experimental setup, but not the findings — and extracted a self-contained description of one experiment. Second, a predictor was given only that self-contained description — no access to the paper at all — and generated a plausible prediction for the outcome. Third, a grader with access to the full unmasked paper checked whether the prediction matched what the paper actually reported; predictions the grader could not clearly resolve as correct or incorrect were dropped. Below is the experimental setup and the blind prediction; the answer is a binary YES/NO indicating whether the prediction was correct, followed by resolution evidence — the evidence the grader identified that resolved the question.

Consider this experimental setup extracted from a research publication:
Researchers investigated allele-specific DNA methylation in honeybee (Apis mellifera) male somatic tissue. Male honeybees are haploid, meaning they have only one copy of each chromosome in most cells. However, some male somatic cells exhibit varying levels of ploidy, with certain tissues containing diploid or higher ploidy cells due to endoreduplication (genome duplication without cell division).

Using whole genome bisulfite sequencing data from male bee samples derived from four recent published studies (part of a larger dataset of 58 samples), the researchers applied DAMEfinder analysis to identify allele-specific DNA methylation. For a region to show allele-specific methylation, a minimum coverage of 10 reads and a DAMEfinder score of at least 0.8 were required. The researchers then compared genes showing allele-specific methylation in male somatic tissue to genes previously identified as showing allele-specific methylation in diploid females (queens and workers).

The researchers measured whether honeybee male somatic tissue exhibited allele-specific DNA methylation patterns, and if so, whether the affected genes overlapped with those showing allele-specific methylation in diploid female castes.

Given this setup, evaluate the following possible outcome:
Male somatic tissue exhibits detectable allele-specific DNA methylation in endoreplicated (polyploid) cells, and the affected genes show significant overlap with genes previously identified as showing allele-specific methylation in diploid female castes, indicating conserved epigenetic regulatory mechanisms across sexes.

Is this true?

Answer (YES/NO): YES